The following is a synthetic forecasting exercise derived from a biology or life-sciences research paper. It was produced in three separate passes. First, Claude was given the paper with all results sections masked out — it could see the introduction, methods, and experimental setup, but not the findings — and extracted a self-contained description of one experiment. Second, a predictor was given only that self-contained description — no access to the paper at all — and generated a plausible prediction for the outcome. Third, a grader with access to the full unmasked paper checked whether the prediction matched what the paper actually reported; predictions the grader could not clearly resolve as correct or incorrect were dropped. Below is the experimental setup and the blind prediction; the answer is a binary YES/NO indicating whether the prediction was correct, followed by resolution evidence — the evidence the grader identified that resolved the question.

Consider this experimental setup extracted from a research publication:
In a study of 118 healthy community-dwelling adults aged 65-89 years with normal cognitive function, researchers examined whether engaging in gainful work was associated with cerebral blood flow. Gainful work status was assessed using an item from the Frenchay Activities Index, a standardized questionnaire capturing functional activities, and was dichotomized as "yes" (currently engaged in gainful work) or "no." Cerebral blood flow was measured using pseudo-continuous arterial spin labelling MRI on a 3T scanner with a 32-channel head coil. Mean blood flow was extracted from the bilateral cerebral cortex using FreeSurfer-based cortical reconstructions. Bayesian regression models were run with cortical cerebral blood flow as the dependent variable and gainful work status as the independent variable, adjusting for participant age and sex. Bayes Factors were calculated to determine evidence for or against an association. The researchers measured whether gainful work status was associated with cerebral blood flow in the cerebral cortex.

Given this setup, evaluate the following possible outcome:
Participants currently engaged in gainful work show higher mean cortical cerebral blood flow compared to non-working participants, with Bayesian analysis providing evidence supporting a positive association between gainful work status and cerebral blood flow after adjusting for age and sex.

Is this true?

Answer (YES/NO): NO